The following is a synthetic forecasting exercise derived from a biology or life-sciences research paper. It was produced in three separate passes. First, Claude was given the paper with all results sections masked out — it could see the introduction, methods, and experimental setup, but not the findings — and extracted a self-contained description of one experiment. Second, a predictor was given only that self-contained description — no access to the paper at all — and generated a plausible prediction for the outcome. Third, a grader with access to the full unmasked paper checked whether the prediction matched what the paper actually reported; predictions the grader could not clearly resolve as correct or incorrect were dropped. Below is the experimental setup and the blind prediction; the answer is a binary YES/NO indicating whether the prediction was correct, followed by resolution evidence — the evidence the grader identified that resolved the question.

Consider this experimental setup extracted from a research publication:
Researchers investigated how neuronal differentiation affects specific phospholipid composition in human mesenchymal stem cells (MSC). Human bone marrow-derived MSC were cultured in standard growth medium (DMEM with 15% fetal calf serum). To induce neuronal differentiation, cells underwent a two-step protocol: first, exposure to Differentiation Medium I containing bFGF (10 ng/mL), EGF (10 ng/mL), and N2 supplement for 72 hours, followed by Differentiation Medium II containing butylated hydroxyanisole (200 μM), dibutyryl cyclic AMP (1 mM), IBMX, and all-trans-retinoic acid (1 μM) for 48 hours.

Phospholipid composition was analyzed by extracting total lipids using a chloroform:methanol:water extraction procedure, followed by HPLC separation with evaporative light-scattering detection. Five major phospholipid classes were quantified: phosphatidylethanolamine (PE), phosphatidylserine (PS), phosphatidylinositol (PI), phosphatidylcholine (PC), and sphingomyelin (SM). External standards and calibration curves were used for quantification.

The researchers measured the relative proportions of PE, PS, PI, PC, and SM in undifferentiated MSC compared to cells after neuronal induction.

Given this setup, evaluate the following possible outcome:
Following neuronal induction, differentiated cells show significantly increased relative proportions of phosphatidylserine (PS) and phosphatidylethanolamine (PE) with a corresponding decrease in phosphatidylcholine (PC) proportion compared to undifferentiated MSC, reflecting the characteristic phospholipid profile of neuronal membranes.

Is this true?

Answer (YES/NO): NO